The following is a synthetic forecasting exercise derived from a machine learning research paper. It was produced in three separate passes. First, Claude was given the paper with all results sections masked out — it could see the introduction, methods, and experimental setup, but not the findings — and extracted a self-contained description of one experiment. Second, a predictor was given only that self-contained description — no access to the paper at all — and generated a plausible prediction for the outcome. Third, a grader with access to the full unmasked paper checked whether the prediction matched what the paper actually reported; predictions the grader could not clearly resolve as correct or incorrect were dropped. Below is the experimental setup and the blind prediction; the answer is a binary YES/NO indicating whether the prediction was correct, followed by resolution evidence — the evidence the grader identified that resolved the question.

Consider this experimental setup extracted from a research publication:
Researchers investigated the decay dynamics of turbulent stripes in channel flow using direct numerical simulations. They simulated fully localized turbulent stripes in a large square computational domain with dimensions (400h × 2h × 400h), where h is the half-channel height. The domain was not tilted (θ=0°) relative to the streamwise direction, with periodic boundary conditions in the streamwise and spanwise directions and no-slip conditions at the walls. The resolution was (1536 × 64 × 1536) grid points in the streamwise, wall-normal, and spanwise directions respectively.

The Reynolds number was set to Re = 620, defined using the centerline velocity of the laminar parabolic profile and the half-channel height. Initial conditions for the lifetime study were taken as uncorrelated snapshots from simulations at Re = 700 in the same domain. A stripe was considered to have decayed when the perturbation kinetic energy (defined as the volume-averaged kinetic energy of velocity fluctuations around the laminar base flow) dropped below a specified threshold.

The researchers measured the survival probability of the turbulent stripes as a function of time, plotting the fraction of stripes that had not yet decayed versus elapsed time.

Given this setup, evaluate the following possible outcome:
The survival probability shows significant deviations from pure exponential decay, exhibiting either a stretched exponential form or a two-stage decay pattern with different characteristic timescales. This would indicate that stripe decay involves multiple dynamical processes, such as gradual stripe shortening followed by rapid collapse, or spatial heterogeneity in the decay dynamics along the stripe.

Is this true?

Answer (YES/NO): YES